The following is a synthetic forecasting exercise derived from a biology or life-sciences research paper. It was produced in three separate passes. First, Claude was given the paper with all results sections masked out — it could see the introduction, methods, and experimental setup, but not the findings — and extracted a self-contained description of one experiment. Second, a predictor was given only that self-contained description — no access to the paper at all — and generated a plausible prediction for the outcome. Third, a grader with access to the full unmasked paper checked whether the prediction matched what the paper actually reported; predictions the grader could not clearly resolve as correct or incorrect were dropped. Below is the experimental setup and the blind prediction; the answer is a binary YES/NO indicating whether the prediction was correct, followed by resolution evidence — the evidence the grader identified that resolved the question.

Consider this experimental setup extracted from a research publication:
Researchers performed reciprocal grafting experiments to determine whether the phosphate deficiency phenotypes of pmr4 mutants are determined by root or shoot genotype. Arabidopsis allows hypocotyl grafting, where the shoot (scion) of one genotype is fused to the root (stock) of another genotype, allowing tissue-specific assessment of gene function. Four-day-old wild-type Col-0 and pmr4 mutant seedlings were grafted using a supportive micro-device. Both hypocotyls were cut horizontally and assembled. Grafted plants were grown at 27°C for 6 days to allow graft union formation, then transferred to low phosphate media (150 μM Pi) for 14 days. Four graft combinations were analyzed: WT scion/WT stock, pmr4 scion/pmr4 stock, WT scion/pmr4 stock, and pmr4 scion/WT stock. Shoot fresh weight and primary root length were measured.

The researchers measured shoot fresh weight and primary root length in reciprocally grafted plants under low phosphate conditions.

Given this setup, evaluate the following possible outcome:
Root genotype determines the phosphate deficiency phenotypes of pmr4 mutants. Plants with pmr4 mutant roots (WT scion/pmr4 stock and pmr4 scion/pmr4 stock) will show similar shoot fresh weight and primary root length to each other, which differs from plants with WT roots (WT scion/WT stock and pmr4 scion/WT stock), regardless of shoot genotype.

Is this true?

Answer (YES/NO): NO